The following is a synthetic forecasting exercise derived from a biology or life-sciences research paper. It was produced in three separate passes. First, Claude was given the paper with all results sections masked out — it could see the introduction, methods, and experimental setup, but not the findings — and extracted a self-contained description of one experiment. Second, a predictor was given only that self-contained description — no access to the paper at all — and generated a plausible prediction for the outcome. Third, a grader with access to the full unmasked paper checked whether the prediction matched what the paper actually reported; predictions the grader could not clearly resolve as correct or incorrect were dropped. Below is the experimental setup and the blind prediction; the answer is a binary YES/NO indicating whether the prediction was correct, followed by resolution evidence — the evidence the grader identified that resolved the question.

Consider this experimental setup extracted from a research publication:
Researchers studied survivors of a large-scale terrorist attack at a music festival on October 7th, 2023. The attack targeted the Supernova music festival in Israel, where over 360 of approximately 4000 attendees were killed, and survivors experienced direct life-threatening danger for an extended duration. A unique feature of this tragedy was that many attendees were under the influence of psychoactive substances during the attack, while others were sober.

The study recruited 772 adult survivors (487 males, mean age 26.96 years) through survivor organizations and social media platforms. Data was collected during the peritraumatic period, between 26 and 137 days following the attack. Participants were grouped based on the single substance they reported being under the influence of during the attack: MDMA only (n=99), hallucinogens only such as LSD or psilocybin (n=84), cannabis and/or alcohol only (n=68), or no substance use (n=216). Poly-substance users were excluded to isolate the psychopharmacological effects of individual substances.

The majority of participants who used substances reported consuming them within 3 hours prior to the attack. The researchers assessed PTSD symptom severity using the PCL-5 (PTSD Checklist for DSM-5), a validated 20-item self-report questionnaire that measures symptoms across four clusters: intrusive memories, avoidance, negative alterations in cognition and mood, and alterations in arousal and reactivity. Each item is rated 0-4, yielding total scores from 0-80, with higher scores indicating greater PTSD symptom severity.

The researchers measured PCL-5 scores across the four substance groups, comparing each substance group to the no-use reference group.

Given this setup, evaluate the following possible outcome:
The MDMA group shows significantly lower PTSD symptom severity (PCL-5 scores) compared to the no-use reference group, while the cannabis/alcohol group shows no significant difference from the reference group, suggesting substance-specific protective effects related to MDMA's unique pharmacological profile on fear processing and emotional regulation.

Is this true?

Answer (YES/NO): NO